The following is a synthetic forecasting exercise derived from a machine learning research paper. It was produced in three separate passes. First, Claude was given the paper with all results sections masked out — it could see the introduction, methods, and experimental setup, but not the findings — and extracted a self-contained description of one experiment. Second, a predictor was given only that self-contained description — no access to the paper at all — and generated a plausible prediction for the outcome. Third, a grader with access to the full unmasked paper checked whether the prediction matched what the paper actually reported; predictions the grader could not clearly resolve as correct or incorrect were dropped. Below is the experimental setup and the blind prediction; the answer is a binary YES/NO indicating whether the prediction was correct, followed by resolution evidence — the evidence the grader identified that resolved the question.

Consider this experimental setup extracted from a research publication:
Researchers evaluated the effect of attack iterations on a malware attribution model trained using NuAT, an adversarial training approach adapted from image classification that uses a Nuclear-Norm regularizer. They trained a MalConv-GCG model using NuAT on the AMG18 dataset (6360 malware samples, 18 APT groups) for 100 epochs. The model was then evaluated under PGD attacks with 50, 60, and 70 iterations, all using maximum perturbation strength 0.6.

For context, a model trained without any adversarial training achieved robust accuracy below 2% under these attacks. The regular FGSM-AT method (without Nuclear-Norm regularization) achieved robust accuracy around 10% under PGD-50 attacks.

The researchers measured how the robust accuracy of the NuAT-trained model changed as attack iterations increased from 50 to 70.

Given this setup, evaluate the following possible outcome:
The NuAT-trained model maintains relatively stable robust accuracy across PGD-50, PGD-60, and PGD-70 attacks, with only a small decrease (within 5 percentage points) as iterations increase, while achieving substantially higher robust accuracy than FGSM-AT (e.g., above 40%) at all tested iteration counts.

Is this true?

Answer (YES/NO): NO